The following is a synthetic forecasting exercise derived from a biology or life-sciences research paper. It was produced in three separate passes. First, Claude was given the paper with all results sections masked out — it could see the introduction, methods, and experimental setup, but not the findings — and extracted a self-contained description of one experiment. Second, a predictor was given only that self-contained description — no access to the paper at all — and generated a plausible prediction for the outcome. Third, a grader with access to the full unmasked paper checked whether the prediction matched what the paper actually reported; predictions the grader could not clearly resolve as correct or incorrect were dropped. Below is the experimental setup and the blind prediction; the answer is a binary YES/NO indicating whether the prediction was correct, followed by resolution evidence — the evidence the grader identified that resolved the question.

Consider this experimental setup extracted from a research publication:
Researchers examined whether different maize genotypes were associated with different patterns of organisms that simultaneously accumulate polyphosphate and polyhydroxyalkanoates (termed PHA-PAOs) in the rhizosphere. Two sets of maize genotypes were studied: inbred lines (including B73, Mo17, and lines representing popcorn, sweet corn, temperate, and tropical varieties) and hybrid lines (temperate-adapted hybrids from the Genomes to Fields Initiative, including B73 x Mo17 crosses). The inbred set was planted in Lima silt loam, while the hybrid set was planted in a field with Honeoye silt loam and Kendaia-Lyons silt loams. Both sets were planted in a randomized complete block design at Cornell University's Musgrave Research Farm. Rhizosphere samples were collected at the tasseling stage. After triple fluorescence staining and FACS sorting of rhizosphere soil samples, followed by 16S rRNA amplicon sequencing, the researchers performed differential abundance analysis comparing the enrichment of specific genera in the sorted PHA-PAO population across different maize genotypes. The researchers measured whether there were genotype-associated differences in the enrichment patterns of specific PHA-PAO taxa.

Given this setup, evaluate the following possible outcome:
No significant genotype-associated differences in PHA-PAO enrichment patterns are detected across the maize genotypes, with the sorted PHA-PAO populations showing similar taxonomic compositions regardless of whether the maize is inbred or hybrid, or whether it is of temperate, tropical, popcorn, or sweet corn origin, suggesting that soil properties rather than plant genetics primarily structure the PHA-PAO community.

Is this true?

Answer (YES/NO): NO